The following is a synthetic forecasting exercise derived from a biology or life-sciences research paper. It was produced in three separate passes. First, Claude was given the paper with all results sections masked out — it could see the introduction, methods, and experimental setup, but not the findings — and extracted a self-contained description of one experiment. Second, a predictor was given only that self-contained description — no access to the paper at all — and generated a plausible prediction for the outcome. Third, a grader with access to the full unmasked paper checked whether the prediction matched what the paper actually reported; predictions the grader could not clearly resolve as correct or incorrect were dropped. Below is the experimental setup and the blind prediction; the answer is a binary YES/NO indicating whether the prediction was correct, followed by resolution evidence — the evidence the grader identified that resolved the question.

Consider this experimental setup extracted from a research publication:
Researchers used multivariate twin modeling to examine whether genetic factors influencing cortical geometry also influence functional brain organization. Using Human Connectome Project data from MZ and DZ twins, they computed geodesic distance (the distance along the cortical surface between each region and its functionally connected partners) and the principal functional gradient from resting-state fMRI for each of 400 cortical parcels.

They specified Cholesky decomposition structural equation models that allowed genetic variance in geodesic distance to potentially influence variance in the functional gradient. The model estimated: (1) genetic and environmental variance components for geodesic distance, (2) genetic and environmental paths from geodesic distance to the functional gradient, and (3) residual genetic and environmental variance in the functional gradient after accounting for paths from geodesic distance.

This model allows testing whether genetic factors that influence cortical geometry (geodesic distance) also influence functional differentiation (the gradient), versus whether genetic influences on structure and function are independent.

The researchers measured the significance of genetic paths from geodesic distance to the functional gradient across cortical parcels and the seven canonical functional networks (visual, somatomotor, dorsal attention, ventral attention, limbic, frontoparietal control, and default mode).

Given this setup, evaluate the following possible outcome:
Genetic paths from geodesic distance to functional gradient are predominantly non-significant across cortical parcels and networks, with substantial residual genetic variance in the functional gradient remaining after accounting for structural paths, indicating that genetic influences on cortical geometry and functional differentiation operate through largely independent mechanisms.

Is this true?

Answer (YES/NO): NO